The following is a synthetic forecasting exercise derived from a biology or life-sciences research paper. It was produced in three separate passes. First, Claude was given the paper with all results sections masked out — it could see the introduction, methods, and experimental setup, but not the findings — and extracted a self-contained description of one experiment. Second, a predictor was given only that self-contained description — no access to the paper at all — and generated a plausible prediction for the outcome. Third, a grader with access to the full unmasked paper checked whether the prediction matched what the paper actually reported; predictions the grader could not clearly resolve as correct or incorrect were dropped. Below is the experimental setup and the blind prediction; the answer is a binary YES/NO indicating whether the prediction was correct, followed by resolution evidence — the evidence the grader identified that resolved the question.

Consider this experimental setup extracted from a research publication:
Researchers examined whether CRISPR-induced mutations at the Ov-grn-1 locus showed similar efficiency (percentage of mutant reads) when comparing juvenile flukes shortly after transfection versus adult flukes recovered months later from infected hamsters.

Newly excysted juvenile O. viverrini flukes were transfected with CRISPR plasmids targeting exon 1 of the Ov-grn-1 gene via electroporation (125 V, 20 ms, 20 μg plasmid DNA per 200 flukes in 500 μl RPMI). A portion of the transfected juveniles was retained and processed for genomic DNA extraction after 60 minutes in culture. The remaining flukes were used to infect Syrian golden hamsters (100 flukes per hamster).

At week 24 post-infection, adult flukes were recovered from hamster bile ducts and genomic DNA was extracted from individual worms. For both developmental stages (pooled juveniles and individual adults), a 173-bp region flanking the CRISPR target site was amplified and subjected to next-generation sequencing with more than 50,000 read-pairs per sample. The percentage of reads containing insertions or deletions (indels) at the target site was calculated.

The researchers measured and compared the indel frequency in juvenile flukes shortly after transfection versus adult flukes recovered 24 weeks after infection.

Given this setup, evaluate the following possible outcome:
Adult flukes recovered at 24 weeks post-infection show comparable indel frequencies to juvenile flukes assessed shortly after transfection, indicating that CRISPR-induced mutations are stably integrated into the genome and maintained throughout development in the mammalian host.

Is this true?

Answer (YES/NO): NO